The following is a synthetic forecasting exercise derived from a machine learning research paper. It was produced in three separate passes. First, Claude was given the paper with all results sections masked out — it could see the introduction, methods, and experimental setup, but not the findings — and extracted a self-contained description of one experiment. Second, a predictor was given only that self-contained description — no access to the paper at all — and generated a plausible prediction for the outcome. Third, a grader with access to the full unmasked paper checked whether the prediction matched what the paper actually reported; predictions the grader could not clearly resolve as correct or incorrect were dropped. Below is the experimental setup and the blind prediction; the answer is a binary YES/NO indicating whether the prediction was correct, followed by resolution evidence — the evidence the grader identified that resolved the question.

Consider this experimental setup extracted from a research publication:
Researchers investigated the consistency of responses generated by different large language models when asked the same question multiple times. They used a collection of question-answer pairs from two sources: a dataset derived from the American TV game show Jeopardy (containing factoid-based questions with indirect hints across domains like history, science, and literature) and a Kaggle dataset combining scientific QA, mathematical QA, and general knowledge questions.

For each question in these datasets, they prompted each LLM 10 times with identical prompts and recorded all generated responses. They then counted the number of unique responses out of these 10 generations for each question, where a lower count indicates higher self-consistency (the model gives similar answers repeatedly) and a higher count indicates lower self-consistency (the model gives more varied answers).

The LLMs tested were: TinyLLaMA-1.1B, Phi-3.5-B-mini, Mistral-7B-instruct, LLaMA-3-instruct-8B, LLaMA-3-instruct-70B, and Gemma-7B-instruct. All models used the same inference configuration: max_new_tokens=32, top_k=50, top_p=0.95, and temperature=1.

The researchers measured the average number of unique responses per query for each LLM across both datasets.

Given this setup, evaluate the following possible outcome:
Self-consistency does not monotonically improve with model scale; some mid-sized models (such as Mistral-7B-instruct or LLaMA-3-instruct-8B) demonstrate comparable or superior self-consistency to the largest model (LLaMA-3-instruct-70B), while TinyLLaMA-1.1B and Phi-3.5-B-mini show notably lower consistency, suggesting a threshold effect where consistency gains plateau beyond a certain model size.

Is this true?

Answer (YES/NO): NO